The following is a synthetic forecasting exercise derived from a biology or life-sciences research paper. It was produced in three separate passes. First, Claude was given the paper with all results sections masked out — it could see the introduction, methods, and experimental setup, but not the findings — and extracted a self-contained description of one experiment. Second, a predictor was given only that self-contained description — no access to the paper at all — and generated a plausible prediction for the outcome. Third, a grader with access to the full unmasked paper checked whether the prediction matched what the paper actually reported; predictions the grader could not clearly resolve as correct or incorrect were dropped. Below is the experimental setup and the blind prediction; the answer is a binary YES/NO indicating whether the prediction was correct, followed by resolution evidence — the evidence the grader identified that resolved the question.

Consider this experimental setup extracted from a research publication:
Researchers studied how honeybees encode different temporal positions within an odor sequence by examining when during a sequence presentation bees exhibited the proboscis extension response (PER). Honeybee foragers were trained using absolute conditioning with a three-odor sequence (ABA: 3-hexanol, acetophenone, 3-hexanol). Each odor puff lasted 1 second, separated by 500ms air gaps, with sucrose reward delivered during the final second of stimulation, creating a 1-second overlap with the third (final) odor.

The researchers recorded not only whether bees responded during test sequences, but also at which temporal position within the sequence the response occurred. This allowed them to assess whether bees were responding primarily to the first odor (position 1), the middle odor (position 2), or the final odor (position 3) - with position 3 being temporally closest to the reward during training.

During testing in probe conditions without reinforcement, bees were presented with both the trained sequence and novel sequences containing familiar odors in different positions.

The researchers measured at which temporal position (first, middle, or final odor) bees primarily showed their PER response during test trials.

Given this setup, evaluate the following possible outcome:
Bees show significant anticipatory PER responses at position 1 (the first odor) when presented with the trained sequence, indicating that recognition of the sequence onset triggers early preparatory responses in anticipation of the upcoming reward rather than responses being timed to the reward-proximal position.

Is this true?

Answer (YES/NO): NO